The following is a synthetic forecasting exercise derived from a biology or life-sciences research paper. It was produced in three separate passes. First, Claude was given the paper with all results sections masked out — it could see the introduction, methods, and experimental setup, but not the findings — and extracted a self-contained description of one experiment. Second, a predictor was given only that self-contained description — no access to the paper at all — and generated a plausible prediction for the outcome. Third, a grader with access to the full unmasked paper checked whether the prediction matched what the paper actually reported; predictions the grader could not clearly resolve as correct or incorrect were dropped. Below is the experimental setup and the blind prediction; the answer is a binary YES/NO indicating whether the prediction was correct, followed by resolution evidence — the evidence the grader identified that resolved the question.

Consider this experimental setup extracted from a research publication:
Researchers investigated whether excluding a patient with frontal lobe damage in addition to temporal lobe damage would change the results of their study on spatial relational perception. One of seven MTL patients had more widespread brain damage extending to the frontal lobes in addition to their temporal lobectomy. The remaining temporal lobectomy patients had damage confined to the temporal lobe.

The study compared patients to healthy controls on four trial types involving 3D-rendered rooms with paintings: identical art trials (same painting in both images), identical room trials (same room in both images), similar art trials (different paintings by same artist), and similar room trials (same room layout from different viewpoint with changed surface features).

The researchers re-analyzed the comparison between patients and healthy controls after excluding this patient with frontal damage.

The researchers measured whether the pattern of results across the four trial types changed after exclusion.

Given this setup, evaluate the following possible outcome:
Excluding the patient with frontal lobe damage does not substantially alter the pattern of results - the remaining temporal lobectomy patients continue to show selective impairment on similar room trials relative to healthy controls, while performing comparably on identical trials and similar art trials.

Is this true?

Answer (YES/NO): YES